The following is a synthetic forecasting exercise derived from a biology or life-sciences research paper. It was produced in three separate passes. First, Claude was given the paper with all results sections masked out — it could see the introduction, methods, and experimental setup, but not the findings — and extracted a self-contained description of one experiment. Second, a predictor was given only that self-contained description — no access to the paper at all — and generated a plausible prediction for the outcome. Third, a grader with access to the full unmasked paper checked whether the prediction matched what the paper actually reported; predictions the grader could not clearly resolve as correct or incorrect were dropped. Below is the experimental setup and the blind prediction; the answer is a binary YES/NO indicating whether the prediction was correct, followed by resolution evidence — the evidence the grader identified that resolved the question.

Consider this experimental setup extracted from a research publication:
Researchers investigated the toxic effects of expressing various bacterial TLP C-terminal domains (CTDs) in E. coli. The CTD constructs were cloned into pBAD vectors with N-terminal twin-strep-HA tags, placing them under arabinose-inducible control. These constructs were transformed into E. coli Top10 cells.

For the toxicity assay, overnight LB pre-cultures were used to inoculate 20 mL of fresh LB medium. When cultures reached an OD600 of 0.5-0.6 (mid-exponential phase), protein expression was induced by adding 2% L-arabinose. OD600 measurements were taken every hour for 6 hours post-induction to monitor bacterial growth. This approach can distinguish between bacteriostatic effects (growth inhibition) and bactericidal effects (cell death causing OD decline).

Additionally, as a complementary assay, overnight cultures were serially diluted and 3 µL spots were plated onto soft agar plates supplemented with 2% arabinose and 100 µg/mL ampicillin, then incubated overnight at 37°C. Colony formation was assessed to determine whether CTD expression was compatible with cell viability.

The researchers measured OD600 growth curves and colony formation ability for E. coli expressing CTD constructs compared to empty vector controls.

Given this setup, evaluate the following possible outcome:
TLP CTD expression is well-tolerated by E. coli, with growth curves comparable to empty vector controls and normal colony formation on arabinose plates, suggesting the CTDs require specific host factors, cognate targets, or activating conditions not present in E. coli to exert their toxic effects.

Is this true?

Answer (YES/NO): NO